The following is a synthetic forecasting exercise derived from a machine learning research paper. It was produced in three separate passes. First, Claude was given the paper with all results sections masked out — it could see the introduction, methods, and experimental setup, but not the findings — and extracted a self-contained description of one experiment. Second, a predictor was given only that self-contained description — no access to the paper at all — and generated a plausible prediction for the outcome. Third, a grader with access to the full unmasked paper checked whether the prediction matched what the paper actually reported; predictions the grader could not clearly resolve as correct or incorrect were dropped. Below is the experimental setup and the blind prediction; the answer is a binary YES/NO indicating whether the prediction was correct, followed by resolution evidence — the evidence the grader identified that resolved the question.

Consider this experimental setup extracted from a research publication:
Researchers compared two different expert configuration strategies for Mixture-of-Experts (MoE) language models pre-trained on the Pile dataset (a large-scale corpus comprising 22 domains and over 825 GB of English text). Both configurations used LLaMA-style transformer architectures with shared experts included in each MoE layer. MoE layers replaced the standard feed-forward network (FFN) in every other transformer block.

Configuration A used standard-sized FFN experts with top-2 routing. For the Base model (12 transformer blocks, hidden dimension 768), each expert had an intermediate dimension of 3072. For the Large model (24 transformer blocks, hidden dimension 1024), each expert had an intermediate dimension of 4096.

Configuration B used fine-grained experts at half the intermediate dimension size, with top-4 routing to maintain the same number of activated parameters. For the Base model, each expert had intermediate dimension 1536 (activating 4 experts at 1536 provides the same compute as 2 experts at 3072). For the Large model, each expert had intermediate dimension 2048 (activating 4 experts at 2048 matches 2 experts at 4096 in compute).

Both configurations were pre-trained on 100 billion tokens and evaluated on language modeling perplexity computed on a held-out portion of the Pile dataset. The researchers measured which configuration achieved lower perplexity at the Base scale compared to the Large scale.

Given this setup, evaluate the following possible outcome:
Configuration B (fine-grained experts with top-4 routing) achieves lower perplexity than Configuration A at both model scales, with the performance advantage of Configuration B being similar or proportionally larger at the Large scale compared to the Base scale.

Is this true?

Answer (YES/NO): NO